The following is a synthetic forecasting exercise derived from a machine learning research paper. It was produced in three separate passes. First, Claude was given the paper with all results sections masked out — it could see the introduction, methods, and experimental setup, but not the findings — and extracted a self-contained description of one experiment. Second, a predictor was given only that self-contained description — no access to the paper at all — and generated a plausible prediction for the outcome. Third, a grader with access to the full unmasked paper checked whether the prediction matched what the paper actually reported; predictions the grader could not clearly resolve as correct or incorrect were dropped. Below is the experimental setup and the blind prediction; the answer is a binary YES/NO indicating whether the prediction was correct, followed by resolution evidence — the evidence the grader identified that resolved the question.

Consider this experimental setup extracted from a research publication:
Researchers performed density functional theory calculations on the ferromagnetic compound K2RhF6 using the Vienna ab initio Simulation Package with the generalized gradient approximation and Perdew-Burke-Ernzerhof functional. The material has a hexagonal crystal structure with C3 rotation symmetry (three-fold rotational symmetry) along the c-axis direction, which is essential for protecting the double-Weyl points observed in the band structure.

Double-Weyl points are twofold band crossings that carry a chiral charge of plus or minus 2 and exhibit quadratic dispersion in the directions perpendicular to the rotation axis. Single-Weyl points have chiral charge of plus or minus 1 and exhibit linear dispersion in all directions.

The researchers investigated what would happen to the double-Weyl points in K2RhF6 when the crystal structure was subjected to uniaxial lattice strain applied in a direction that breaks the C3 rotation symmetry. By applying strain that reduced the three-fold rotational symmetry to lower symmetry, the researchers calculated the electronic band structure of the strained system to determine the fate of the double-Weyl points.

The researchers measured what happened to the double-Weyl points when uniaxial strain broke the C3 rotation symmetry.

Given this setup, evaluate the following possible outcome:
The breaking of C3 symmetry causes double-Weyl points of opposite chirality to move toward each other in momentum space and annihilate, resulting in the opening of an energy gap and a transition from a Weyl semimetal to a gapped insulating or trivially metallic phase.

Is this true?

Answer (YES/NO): NO